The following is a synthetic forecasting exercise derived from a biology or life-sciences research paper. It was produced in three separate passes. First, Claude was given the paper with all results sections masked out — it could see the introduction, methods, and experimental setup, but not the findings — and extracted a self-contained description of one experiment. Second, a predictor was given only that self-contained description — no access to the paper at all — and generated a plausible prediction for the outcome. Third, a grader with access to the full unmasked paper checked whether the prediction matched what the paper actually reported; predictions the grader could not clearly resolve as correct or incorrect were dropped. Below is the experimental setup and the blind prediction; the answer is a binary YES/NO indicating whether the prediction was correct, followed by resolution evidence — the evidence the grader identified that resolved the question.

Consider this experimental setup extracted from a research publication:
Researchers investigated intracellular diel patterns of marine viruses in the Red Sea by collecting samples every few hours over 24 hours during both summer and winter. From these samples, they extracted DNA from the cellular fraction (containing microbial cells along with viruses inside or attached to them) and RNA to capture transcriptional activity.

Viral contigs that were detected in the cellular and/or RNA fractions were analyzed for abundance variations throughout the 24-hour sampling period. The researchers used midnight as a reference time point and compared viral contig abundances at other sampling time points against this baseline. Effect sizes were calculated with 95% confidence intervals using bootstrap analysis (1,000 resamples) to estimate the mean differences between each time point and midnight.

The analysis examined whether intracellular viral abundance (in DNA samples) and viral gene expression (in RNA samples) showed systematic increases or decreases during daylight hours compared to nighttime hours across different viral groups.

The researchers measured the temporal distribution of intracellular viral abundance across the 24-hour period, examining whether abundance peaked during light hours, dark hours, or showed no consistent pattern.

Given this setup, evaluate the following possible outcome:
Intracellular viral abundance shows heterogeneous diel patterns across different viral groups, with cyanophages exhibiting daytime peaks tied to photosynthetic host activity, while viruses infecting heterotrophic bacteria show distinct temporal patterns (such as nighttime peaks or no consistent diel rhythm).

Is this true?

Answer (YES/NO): NO